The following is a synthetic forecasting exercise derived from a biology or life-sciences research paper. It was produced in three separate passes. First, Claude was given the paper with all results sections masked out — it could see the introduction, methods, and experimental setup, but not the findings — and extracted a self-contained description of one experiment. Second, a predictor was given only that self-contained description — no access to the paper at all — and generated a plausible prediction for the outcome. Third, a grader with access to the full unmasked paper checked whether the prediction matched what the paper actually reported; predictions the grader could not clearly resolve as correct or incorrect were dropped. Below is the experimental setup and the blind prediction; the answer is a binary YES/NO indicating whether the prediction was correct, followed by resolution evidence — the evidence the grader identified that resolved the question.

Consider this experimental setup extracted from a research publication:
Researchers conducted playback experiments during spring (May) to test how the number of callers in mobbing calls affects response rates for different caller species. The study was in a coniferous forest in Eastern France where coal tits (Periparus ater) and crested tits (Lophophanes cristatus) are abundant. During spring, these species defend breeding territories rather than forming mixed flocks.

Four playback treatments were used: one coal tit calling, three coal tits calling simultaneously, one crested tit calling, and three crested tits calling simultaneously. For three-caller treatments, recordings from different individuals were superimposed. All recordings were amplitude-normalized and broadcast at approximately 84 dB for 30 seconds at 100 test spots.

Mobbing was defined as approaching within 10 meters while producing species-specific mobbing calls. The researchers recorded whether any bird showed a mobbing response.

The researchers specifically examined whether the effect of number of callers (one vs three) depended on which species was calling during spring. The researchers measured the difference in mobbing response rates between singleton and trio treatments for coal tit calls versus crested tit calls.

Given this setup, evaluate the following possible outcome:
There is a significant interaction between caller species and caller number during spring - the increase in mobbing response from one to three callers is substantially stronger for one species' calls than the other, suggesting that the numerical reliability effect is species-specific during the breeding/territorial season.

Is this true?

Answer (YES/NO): YES